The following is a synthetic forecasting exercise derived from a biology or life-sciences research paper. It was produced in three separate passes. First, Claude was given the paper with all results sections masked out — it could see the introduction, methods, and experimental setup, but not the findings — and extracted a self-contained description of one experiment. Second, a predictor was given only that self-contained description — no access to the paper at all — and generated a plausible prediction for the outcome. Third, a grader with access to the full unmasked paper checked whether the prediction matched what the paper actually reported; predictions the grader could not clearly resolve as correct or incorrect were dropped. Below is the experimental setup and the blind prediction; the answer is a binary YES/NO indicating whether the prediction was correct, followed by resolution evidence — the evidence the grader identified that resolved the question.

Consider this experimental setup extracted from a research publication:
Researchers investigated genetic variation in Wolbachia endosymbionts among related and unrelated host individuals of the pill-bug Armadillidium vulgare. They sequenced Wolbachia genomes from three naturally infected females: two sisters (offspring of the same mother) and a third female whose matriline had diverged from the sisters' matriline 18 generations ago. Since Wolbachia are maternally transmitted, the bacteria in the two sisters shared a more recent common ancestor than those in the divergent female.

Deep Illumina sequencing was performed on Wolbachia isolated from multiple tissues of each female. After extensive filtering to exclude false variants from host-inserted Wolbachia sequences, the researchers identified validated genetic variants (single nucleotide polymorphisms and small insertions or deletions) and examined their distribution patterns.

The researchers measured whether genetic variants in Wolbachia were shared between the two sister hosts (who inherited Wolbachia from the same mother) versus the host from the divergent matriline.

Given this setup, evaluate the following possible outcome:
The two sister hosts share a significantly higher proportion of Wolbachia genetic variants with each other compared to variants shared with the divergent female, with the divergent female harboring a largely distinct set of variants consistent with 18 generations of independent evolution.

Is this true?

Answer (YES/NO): NO